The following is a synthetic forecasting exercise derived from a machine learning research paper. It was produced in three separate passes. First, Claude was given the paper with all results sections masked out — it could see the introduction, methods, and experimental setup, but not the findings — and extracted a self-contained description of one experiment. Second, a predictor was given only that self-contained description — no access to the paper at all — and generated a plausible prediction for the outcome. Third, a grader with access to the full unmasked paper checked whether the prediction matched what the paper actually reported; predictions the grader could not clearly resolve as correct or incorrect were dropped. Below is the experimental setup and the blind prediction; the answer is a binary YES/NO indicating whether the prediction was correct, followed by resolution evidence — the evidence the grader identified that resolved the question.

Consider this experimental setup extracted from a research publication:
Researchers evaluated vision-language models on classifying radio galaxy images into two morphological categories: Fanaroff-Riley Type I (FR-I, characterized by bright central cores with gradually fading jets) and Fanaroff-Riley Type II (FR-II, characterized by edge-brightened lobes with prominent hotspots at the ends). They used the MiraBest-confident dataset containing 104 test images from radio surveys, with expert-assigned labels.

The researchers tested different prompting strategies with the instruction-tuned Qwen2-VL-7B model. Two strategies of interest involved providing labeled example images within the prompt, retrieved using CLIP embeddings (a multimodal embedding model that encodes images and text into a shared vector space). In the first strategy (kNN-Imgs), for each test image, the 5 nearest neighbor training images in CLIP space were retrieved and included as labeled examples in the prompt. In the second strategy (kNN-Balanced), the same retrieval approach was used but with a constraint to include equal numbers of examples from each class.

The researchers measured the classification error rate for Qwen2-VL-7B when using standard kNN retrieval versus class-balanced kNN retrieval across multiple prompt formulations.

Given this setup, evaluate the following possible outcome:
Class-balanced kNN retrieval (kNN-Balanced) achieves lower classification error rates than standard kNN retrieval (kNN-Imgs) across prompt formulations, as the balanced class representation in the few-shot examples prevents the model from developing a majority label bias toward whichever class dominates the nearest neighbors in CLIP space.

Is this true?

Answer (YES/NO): NO